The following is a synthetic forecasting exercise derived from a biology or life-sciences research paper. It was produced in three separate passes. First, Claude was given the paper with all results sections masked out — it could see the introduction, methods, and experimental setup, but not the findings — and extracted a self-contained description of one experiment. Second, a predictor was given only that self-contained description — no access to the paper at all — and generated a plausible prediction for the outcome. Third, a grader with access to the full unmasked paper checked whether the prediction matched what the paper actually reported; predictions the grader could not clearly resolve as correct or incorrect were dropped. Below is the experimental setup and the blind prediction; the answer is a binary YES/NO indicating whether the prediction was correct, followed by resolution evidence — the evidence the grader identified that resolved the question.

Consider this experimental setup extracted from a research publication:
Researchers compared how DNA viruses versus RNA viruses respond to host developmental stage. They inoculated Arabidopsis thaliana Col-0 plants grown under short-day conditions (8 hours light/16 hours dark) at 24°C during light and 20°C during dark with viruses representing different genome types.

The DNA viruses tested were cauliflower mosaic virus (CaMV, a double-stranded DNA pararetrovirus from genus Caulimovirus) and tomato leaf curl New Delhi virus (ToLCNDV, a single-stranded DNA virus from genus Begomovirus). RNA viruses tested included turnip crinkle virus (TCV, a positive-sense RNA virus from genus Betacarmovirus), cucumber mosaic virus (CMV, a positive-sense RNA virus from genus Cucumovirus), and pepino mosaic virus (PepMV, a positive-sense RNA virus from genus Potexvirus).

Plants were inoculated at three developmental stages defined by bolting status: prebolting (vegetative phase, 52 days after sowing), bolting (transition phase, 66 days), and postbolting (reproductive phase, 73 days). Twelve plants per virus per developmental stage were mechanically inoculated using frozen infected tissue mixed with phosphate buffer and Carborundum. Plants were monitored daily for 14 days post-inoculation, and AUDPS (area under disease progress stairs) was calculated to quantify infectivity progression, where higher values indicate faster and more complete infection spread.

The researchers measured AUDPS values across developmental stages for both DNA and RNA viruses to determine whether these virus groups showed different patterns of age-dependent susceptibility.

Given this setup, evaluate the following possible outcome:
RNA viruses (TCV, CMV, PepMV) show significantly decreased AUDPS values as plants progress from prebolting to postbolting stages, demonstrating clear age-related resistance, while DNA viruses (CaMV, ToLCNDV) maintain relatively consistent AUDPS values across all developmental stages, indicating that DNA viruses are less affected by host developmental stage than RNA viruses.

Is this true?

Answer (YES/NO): NO